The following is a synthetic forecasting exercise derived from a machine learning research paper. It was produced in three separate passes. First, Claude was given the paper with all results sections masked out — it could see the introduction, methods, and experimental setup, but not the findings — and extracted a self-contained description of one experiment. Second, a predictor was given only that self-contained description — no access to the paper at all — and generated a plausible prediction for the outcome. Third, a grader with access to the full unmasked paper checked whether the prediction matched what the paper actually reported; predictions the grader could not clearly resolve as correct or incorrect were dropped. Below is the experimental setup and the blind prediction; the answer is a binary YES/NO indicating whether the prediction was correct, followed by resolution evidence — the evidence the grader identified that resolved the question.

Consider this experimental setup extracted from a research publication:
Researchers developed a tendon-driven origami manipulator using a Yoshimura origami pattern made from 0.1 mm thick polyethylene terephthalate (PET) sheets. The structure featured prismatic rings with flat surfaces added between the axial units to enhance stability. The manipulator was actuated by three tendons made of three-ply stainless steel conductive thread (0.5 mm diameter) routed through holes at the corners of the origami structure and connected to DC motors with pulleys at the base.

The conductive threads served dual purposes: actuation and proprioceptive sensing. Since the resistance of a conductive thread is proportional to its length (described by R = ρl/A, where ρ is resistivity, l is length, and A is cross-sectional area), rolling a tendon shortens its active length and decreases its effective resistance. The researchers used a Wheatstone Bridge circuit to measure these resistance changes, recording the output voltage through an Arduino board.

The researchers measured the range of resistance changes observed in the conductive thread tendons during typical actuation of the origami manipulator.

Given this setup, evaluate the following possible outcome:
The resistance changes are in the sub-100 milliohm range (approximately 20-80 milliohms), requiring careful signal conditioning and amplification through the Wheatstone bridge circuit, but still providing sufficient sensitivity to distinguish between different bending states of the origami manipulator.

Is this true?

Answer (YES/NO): NO